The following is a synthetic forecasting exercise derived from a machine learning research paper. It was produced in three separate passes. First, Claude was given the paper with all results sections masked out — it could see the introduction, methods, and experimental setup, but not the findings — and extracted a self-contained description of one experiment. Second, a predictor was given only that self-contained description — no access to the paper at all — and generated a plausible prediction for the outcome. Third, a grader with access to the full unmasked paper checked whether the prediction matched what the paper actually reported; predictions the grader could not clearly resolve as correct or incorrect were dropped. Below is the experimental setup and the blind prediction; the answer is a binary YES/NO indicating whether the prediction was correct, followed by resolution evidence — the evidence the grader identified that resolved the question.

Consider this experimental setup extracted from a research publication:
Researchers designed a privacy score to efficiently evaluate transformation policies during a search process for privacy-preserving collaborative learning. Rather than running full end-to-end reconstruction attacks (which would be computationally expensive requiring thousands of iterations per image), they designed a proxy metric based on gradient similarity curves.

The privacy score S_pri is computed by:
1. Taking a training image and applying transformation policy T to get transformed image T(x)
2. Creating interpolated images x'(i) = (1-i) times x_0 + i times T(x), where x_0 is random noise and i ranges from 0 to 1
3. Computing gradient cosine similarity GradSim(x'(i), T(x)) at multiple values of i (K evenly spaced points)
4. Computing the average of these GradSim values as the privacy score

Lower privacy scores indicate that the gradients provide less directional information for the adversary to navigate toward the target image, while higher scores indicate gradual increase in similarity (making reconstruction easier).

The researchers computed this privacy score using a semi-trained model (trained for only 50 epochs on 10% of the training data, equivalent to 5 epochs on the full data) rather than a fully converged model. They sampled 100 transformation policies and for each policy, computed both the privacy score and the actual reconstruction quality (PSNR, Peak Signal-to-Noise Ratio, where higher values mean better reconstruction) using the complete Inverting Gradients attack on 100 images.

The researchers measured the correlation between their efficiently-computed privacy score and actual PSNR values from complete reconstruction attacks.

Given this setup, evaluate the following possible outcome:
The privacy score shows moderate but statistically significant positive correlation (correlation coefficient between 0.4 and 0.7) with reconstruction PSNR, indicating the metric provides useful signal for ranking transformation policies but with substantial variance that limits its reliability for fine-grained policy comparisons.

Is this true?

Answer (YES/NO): YES